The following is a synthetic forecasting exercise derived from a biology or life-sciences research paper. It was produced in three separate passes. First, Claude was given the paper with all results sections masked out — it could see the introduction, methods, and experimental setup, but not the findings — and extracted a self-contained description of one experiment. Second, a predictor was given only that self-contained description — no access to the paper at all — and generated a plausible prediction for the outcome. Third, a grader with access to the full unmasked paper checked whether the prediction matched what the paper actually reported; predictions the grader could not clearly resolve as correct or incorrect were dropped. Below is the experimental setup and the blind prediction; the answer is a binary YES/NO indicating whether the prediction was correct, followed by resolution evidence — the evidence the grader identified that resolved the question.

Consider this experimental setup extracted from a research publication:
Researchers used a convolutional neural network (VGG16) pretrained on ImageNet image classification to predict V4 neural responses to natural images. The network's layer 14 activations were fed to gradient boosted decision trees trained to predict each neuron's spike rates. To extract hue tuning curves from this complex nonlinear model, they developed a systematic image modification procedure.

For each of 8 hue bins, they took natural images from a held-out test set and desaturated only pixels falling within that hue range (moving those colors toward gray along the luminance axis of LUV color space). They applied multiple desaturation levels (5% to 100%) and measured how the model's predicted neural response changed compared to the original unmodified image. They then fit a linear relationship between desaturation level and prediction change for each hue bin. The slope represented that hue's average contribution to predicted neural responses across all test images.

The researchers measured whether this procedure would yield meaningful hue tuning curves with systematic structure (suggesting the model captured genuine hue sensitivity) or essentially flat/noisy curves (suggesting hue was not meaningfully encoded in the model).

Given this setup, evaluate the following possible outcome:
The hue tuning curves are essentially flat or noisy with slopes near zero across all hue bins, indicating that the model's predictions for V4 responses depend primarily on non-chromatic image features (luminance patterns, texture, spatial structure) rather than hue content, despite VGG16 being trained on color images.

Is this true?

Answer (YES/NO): NO